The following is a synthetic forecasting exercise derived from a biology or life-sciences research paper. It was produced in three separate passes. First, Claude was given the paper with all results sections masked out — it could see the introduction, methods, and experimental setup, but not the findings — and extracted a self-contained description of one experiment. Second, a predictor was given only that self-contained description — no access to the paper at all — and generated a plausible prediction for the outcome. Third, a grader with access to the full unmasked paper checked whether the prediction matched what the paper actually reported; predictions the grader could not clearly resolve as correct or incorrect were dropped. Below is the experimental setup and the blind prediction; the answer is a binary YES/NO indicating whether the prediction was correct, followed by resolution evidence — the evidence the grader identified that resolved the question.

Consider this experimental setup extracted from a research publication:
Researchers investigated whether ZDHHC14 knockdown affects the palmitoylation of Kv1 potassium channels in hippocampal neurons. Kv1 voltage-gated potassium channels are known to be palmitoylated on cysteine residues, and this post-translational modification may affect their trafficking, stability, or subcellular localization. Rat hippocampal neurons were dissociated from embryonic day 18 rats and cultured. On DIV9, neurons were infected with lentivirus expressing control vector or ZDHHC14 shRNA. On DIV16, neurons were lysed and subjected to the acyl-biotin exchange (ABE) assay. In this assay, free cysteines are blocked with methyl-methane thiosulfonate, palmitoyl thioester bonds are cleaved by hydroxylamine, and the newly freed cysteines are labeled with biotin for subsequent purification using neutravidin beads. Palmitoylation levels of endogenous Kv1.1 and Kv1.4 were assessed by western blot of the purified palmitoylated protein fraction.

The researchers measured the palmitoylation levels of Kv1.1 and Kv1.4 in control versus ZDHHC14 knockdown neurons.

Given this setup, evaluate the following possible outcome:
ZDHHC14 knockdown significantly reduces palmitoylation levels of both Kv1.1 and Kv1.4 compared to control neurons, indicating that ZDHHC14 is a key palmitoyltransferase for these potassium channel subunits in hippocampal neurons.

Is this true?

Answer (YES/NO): YES